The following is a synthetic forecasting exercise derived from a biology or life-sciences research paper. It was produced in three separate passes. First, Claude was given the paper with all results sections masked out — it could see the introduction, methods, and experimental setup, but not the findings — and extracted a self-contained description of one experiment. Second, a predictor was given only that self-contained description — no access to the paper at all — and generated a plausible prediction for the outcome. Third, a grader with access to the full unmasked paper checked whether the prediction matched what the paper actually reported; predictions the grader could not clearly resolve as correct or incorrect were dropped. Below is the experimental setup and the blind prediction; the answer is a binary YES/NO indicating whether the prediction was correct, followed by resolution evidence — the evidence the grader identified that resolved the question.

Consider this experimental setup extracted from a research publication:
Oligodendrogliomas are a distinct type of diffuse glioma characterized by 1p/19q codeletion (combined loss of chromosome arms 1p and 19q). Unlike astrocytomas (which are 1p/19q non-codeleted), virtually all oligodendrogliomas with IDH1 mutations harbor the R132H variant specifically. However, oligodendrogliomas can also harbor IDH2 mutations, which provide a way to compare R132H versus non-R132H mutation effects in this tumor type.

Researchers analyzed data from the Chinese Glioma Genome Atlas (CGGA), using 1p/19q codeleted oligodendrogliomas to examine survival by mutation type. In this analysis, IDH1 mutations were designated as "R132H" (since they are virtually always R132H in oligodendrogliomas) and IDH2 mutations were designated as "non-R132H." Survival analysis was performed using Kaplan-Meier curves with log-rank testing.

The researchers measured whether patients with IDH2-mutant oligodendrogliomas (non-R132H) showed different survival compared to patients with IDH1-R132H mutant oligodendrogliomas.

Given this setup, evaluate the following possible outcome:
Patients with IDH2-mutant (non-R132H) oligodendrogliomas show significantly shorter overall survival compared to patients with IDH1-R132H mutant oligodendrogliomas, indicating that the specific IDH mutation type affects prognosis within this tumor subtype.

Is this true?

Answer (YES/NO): NO